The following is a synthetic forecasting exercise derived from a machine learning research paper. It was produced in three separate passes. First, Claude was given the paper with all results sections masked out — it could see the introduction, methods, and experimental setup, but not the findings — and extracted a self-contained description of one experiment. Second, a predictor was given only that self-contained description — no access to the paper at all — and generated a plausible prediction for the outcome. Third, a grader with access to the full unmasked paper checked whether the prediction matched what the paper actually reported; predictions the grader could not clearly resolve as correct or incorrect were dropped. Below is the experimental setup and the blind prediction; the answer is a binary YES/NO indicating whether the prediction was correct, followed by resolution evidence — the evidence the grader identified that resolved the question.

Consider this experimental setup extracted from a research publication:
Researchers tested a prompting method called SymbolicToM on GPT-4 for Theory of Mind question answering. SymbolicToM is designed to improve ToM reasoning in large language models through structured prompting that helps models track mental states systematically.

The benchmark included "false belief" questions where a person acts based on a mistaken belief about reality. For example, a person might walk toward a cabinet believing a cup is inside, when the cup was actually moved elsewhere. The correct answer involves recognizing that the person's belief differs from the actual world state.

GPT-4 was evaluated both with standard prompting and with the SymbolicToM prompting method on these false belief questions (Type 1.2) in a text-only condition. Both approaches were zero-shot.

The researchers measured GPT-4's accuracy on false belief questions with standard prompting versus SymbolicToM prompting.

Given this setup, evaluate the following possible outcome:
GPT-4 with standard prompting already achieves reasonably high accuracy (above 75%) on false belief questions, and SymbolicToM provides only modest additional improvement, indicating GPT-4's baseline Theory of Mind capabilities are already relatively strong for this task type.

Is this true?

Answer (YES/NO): NO